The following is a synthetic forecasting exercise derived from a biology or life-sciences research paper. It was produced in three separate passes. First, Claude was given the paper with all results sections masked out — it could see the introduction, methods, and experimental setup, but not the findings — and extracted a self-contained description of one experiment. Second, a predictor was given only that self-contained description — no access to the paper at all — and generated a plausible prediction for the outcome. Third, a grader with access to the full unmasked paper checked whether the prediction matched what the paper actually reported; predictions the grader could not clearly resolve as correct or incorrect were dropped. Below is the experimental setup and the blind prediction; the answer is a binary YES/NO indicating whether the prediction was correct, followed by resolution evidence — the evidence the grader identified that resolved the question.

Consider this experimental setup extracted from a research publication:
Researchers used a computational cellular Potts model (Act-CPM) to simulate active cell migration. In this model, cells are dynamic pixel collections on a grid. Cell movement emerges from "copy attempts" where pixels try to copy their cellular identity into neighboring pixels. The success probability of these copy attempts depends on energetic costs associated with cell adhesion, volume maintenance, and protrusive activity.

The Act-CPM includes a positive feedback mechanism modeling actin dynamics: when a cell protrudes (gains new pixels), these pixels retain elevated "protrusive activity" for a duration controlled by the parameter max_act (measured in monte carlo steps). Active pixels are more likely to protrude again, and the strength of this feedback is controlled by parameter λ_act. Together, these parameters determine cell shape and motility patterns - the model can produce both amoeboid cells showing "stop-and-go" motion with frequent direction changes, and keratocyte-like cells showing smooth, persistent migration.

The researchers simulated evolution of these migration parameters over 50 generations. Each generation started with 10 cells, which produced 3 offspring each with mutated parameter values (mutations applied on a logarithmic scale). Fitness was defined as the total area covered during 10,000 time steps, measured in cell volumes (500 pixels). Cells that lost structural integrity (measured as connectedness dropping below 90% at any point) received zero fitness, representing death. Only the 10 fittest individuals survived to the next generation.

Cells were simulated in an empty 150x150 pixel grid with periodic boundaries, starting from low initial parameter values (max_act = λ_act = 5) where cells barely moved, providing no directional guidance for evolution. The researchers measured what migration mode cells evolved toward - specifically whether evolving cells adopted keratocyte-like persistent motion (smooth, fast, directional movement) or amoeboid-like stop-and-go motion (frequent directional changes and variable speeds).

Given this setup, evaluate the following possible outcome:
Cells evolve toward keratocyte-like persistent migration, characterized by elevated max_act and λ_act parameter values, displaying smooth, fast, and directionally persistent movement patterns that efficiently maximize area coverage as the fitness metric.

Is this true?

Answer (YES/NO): YES